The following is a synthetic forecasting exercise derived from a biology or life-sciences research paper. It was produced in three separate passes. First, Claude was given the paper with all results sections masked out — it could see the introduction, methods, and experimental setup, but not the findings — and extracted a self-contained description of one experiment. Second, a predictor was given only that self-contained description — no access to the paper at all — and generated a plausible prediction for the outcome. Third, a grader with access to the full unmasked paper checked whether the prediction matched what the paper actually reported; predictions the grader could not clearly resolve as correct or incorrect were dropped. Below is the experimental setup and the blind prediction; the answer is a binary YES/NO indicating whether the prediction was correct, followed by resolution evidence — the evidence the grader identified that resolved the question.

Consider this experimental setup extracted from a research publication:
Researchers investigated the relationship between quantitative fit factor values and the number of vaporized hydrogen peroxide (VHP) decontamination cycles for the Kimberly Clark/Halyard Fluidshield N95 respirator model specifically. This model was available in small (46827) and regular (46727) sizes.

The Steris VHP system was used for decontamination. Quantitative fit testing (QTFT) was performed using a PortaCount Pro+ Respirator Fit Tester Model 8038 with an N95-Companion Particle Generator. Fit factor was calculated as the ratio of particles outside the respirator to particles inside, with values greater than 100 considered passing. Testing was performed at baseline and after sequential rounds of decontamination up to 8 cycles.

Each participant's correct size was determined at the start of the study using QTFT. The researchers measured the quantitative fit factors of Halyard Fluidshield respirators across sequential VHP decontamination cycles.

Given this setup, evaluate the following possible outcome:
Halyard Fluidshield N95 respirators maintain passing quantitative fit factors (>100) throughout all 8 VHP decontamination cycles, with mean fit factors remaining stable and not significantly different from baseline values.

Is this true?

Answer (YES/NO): NO